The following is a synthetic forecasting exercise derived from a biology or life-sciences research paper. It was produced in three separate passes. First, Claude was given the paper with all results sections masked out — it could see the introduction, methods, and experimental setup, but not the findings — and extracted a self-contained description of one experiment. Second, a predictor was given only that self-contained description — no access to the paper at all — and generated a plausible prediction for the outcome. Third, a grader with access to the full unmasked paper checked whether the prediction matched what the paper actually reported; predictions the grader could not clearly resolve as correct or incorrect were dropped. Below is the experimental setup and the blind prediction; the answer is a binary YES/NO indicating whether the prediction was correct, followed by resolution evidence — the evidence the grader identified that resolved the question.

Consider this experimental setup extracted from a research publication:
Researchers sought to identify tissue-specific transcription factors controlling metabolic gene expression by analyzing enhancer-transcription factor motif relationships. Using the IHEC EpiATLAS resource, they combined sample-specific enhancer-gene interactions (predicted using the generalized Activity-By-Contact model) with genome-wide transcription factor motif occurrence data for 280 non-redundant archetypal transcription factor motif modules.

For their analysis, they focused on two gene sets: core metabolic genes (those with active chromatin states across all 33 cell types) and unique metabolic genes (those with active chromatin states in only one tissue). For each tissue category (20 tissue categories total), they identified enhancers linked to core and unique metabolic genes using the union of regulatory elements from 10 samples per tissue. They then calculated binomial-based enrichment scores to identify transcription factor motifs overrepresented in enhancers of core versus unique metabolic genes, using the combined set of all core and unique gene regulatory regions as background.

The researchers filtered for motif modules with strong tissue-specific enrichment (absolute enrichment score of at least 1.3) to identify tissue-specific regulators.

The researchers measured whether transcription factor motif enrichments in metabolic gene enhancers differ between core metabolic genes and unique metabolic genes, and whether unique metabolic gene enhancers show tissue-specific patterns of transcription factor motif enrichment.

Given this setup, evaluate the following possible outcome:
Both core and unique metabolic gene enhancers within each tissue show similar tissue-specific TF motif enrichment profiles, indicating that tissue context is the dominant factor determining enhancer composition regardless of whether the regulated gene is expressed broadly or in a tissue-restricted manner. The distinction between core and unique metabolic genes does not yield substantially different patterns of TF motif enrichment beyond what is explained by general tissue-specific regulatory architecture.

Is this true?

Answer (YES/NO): NO